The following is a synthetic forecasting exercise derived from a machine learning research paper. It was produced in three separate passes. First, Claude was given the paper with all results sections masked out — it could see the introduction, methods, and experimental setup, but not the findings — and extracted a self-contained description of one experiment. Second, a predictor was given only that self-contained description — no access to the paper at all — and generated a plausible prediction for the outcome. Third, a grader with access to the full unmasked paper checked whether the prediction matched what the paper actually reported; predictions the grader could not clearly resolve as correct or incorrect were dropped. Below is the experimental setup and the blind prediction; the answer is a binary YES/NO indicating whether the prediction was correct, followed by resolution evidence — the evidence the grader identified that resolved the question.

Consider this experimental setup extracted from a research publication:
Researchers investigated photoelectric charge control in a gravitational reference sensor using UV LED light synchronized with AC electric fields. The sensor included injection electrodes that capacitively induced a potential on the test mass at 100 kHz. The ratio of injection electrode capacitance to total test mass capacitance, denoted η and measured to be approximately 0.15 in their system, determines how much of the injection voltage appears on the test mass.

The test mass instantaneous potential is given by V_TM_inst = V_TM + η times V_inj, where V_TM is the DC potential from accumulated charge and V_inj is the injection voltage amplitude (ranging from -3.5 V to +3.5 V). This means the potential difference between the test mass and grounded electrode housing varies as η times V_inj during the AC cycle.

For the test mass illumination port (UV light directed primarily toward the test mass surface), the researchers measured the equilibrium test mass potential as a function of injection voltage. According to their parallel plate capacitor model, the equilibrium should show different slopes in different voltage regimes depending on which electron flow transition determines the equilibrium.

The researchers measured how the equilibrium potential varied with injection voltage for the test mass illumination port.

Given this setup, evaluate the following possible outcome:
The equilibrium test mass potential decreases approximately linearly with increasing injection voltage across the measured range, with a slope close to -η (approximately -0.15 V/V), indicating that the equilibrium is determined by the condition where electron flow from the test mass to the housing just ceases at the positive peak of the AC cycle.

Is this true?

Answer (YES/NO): NO